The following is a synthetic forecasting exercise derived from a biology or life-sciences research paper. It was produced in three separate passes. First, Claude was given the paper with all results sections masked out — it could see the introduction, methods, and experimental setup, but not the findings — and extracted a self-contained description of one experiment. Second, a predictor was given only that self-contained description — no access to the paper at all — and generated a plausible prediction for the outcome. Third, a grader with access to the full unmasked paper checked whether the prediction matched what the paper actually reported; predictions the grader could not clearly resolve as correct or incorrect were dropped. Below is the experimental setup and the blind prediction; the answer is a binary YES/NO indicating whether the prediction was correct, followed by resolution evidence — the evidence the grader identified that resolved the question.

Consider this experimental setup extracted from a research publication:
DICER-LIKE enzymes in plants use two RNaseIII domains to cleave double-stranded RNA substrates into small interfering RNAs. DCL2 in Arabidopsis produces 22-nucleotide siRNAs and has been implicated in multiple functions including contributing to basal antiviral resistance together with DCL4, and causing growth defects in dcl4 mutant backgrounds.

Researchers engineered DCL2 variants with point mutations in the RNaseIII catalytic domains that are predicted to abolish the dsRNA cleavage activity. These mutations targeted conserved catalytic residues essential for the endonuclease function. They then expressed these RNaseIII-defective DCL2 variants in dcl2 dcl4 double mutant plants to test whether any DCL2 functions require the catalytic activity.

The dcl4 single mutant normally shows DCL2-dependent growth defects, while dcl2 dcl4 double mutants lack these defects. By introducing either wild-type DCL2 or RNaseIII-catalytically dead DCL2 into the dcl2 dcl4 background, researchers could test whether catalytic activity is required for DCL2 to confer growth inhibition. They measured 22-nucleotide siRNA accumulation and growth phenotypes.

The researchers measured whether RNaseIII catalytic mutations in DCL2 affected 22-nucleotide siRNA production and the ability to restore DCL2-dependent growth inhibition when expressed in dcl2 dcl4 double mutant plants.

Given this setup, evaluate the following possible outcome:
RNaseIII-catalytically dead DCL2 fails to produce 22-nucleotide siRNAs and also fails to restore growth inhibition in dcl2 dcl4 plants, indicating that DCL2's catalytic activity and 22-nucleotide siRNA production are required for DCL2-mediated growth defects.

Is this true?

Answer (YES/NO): YES